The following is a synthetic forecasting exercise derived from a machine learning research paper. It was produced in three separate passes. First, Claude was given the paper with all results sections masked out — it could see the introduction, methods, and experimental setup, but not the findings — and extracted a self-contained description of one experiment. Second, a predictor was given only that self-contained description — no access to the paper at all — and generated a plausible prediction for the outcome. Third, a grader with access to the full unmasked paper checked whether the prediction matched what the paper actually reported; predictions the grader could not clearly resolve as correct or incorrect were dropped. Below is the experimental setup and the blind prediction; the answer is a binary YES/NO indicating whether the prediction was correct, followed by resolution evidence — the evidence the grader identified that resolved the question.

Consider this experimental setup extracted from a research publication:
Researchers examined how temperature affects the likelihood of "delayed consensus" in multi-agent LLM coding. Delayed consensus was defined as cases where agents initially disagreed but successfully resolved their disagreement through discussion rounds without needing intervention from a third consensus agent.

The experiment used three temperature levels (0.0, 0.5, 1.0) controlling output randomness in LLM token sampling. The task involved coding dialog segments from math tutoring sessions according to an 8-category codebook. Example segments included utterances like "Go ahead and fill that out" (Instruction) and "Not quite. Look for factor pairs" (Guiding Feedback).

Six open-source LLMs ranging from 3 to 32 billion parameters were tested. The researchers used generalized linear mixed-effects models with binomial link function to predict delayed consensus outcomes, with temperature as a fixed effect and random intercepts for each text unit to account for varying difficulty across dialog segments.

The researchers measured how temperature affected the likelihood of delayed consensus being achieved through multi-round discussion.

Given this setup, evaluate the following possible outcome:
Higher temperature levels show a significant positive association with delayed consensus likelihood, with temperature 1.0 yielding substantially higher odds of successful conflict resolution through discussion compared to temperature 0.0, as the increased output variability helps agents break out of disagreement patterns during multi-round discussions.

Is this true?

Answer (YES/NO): YES